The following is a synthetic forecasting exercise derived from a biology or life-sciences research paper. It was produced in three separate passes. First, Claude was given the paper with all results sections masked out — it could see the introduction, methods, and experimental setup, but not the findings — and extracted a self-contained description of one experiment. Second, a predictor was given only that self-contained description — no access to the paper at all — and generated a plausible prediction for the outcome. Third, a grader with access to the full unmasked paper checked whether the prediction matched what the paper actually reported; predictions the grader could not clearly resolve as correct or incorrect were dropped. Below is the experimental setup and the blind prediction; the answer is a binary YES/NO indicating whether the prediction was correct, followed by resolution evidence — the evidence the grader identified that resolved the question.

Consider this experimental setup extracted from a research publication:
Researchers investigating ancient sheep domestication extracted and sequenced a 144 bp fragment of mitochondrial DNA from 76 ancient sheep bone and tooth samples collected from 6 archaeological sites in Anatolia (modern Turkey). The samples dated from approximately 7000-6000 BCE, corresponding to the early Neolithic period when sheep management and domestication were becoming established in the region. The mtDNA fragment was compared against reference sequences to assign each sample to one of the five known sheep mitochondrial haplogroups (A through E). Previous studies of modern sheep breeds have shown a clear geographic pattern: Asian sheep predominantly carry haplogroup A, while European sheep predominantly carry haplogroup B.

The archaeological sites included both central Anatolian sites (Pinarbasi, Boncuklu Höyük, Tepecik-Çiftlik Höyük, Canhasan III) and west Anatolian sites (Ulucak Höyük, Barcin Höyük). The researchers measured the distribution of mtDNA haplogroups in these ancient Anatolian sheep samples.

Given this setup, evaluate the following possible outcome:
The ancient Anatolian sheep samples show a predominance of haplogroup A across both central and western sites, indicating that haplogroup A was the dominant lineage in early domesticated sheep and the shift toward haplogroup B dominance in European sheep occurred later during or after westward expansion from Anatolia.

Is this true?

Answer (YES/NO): NO